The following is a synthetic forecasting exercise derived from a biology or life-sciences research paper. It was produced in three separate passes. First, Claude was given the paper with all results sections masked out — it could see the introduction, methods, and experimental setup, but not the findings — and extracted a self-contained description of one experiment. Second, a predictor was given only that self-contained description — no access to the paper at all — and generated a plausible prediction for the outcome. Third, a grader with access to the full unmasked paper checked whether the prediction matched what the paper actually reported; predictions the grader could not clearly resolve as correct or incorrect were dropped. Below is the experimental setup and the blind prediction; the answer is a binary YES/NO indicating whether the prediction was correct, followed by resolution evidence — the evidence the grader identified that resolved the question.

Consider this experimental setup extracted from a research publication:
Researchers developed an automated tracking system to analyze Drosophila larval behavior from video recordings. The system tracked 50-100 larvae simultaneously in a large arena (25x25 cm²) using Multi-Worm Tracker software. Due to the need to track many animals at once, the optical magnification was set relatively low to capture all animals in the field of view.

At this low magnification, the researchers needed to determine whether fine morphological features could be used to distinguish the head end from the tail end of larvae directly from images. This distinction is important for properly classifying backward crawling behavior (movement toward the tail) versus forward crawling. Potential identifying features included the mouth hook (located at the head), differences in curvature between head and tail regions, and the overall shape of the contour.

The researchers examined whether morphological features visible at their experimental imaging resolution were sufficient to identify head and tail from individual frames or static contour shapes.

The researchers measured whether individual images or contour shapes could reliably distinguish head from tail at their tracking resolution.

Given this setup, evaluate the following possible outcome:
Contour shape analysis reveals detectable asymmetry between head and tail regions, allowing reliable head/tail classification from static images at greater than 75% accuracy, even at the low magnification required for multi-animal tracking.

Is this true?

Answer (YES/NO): NO